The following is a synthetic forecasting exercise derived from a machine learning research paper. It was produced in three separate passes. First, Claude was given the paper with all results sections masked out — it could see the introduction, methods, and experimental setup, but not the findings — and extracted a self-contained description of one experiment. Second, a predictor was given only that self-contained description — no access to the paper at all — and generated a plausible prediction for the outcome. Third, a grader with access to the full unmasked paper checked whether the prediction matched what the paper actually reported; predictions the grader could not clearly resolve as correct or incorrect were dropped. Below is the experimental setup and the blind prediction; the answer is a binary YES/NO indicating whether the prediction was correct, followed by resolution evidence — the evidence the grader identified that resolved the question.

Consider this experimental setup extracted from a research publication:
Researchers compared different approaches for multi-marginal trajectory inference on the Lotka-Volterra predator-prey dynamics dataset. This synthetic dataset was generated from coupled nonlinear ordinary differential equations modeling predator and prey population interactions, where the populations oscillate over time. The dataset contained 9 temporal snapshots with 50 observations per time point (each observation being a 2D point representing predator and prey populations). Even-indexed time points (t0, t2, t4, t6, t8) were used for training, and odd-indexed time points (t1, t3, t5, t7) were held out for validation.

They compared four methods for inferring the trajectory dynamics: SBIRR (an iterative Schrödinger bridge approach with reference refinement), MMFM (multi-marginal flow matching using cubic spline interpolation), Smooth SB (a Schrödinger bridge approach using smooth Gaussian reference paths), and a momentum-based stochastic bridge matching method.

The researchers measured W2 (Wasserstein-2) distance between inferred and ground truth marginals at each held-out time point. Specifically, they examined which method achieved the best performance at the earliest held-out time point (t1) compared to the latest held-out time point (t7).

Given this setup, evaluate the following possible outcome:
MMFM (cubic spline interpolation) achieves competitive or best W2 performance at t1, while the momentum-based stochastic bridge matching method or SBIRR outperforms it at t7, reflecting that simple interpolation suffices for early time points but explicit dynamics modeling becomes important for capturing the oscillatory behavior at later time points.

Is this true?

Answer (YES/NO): YES